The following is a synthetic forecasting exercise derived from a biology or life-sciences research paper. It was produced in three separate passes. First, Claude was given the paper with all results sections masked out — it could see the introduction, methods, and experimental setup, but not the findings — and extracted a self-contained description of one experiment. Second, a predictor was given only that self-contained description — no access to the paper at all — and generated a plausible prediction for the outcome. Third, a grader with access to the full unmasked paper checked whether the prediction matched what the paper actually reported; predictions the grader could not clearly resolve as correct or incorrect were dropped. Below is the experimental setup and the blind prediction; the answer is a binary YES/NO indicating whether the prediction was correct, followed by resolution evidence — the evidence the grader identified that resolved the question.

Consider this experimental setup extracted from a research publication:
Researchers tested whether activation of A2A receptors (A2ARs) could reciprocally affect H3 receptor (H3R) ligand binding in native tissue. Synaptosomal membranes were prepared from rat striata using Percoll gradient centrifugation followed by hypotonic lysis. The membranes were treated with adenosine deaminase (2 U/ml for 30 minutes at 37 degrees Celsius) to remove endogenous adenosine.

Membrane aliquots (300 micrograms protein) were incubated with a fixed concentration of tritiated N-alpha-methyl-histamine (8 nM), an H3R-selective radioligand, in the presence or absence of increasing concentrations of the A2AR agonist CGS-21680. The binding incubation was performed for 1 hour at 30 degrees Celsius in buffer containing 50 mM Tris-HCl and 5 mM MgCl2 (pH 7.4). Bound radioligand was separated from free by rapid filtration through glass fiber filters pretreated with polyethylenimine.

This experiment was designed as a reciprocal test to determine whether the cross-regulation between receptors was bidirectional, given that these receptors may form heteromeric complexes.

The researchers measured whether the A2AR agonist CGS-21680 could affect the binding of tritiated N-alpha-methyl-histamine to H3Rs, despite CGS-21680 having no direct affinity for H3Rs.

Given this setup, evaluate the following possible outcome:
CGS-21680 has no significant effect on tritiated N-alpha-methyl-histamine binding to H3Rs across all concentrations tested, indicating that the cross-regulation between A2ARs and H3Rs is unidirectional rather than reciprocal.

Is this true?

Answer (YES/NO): YES